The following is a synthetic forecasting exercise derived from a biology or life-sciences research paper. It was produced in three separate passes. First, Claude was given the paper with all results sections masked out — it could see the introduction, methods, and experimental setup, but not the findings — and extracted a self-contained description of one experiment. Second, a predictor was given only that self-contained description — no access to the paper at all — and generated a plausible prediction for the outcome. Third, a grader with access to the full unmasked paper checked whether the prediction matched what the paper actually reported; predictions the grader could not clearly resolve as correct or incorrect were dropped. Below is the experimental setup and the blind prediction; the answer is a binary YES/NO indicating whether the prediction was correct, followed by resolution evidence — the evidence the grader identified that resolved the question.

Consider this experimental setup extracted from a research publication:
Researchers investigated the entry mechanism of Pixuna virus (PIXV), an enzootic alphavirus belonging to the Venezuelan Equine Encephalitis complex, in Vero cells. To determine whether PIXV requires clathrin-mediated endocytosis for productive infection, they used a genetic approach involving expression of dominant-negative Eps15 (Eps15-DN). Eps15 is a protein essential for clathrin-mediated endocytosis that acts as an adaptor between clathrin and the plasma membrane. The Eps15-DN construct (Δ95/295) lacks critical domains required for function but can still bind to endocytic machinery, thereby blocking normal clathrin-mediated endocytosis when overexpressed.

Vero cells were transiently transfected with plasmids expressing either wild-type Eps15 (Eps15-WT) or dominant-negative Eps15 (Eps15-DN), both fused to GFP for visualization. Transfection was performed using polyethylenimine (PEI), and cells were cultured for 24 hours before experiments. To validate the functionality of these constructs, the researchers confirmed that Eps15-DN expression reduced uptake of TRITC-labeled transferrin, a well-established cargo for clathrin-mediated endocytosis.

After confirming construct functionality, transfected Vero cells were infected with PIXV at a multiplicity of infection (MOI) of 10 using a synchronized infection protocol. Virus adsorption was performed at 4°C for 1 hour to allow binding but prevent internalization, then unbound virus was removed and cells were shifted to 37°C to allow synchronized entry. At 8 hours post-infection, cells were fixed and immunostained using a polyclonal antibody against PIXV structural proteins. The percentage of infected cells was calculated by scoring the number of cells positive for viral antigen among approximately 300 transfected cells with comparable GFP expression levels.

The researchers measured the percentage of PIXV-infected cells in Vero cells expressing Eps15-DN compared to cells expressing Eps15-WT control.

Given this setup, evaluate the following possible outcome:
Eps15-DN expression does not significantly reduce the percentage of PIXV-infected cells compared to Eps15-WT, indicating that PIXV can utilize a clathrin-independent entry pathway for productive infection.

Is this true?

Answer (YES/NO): NO